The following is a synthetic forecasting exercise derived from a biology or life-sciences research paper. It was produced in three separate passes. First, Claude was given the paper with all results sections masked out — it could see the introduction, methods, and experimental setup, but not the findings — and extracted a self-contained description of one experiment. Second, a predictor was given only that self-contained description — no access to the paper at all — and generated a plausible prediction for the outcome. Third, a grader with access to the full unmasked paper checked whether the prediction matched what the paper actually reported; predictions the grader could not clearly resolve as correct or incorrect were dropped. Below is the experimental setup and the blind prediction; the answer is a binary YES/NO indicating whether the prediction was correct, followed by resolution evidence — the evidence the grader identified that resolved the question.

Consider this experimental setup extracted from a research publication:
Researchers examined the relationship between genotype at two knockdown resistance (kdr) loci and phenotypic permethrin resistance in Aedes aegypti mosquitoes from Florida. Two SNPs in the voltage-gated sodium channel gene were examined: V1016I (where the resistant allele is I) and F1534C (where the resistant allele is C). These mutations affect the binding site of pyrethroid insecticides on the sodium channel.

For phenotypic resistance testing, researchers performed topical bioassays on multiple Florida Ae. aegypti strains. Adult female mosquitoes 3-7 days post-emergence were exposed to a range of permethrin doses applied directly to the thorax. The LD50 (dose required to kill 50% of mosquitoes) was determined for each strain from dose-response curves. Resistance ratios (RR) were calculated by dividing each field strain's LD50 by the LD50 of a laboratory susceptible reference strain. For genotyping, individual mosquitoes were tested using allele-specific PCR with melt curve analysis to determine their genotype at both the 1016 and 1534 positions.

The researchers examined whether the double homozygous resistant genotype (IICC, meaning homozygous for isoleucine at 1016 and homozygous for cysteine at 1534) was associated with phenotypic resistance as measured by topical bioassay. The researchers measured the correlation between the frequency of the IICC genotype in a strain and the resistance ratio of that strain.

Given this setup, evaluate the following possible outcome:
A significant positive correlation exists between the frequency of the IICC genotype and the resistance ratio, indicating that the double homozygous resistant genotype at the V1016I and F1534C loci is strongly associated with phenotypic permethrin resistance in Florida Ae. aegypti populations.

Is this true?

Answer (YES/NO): YES